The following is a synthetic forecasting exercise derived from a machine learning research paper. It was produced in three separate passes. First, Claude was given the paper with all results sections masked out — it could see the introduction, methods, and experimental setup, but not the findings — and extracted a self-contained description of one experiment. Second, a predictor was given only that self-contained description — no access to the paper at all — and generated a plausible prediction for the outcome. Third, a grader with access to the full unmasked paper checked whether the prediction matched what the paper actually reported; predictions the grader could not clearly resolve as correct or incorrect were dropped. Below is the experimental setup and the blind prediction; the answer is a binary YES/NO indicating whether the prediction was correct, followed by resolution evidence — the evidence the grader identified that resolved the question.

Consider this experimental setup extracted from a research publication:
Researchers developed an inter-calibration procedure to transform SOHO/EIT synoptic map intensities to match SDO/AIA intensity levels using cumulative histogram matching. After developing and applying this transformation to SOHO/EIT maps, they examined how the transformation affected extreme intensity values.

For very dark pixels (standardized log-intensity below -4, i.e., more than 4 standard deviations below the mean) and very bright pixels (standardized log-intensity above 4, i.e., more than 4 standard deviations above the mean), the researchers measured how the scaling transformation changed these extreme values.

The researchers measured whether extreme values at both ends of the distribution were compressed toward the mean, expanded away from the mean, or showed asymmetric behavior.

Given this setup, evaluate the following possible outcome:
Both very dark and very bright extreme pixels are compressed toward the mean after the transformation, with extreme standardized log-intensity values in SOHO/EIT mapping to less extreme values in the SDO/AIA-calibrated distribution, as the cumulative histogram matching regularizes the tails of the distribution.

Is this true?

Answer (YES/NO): YES